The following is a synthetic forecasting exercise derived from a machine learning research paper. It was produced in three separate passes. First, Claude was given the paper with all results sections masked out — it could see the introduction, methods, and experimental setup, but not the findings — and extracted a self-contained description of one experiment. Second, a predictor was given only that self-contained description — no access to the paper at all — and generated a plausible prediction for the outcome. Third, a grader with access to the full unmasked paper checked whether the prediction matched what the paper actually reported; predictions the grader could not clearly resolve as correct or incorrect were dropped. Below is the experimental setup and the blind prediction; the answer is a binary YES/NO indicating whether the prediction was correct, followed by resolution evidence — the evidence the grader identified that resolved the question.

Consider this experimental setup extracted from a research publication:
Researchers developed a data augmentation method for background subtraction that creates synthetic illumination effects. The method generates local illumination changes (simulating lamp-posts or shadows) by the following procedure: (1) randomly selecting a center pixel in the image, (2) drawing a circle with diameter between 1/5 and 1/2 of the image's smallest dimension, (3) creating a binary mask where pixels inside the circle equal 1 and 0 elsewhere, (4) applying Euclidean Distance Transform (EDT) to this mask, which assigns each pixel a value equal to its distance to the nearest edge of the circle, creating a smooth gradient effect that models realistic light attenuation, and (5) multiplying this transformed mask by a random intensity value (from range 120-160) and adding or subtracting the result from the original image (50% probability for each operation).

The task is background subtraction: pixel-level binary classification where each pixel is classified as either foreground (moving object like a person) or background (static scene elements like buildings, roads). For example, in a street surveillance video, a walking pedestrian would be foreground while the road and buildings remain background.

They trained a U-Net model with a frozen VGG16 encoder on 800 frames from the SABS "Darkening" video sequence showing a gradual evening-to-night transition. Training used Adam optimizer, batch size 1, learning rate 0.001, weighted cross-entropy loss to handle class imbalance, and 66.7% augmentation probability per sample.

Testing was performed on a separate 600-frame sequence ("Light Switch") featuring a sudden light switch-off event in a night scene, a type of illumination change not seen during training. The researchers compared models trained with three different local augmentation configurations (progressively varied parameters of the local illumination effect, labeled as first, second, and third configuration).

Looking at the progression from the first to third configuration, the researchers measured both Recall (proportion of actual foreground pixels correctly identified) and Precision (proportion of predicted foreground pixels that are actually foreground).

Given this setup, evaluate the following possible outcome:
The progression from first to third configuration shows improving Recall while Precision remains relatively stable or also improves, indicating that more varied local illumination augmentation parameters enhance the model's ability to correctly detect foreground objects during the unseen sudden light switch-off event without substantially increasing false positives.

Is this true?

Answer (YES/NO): NO